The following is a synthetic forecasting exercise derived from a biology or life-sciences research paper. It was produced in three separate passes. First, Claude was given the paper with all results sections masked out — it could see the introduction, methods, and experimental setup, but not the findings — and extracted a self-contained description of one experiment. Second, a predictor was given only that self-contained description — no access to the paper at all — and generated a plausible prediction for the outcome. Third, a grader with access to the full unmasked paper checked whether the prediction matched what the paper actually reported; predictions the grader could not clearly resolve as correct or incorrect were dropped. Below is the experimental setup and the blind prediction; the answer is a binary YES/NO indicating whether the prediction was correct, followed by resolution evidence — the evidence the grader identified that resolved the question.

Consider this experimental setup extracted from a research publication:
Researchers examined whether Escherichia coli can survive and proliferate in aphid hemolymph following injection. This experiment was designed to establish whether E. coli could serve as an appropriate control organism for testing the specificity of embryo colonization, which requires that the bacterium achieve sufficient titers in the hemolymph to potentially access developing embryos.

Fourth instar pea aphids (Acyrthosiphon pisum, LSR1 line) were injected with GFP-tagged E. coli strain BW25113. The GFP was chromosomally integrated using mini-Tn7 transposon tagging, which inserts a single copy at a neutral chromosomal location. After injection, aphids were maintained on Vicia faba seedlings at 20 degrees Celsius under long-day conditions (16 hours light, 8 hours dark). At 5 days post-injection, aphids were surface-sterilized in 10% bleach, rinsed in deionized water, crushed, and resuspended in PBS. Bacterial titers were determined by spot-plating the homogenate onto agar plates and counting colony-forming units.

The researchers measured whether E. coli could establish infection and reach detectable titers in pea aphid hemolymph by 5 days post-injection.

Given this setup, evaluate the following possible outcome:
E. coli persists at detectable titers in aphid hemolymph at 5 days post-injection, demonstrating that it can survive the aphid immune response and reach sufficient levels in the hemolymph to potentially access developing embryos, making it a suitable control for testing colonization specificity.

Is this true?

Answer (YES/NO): YES